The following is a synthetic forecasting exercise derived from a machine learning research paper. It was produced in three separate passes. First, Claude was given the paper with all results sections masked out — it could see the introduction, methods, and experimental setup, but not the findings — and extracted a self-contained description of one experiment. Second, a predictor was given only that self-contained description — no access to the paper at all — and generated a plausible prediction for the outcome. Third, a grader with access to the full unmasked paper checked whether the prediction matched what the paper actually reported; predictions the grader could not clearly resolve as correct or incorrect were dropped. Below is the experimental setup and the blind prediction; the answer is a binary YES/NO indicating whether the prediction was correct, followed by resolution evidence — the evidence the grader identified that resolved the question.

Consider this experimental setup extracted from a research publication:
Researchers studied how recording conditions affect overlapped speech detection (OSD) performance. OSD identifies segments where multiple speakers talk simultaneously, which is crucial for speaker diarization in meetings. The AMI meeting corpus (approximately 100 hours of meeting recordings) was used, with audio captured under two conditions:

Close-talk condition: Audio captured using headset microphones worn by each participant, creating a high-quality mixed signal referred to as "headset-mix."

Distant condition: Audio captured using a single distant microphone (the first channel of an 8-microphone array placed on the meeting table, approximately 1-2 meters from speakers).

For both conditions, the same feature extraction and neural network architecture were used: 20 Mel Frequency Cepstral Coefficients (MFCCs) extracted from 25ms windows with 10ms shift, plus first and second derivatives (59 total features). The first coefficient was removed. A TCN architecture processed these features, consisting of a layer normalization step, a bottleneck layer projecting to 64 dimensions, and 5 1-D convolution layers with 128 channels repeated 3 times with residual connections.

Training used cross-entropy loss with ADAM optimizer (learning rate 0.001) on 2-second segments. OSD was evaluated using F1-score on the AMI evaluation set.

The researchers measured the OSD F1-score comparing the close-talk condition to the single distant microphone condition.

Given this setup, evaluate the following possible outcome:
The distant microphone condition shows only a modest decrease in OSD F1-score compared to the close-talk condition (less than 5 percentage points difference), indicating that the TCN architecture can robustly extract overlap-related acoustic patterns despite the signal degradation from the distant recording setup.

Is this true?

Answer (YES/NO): NO